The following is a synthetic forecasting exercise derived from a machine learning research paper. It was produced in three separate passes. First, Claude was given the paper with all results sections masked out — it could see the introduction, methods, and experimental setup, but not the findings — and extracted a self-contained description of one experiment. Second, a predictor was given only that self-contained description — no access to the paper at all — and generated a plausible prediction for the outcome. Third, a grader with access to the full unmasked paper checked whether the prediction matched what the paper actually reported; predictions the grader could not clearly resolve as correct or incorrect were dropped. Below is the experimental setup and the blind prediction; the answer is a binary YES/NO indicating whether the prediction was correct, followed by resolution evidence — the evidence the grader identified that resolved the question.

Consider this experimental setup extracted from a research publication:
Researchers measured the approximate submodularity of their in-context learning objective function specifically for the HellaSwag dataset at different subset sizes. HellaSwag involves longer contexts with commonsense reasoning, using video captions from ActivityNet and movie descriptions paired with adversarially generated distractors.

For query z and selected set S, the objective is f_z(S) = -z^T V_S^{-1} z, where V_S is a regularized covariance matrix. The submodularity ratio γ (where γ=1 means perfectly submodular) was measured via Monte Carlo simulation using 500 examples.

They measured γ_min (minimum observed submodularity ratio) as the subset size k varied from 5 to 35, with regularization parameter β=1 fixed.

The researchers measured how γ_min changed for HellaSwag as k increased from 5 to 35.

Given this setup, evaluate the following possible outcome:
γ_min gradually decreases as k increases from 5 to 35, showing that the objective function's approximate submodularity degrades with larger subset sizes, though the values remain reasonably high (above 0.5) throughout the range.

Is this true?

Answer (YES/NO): NO